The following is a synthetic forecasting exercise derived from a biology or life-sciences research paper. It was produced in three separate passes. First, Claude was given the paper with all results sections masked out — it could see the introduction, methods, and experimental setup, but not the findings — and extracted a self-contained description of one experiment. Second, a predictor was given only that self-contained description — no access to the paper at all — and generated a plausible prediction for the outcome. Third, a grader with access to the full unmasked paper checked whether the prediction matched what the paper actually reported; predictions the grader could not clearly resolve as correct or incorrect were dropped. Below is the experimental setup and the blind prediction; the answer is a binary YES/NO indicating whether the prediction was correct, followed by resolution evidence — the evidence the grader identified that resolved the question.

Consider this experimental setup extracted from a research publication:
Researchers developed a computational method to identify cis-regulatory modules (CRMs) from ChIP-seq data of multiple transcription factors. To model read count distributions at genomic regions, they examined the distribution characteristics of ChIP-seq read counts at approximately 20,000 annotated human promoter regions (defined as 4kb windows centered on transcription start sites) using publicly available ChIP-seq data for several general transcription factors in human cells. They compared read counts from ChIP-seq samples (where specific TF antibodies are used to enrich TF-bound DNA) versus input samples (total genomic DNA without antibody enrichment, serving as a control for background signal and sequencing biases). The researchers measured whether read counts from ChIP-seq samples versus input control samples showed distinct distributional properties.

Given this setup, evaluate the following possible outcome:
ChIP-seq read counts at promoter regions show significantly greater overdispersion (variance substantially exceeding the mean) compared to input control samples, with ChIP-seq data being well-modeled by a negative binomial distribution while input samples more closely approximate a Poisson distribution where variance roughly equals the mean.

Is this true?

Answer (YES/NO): NO